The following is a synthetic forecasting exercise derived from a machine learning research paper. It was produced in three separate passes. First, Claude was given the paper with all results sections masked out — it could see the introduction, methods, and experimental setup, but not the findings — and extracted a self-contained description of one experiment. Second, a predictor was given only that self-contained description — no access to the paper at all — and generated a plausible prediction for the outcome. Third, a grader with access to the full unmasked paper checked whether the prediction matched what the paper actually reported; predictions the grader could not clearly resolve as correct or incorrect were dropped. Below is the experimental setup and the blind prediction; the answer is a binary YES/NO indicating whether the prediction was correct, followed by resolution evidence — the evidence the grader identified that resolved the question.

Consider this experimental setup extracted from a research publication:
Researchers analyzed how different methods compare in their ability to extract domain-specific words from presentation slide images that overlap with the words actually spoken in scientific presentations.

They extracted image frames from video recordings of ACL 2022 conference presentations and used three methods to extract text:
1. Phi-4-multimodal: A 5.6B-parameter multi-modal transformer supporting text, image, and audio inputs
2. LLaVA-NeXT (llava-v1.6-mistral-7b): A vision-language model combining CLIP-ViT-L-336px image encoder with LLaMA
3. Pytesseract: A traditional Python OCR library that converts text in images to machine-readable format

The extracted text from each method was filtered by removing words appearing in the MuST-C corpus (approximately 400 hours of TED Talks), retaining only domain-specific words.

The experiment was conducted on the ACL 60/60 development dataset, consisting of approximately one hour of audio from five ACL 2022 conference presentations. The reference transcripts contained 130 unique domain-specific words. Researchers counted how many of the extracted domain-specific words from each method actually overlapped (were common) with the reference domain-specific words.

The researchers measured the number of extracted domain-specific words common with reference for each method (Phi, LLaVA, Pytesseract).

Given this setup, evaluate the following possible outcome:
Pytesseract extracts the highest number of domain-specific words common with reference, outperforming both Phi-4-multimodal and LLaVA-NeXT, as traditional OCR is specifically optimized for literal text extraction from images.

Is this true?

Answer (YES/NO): NO